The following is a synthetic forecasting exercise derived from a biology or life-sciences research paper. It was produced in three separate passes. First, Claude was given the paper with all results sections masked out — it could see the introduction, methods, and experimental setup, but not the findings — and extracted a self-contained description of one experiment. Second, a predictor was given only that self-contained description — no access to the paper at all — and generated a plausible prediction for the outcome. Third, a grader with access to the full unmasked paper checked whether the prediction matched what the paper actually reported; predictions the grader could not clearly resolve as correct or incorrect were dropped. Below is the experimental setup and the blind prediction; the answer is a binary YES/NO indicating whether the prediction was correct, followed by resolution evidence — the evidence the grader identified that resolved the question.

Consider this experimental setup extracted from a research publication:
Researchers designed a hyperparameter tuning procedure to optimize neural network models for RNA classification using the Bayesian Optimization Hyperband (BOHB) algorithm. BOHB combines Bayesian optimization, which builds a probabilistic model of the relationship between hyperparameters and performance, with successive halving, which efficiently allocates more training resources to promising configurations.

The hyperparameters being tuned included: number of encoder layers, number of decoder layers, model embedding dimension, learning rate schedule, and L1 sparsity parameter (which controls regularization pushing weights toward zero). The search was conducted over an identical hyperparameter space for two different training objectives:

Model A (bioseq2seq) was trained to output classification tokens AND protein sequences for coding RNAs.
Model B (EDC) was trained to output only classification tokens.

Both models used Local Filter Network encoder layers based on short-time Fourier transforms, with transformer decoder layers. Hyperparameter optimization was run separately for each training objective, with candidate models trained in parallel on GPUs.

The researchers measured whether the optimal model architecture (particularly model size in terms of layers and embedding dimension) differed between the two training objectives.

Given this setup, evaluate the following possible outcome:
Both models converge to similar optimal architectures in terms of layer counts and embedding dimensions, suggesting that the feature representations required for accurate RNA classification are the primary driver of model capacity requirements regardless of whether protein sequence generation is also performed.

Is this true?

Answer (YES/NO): NO